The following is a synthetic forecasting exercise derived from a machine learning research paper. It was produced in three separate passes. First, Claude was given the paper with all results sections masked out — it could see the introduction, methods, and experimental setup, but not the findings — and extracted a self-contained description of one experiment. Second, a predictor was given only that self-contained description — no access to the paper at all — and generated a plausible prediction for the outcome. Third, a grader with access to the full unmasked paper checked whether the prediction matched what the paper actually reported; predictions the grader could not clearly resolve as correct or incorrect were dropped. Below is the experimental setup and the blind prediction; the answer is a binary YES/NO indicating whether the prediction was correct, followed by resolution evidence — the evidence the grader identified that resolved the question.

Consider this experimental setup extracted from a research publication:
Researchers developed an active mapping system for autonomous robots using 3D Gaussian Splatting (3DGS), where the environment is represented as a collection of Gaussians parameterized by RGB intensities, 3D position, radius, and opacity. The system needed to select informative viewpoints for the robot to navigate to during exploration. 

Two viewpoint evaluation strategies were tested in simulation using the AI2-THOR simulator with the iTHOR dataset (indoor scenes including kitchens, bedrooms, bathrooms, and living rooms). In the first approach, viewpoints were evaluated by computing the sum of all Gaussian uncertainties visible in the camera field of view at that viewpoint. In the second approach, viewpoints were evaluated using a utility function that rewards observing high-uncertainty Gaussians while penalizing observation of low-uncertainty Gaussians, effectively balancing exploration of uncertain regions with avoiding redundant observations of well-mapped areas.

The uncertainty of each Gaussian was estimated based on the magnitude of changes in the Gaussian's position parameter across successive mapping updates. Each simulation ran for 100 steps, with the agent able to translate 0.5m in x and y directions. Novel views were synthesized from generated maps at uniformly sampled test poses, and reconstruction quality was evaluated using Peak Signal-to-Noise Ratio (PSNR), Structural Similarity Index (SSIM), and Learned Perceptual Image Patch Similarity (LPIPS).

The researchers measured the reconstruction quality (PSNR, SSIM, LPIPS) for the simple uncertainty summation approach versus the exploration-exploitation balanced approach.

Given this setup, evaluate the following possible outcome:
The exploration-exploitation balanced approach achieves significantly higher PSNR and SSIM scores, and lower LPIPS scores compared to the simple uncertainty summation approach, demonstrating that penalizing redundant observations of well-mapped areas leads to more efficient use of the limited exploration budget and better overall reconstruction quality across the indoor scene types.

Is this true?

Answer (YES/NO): YES